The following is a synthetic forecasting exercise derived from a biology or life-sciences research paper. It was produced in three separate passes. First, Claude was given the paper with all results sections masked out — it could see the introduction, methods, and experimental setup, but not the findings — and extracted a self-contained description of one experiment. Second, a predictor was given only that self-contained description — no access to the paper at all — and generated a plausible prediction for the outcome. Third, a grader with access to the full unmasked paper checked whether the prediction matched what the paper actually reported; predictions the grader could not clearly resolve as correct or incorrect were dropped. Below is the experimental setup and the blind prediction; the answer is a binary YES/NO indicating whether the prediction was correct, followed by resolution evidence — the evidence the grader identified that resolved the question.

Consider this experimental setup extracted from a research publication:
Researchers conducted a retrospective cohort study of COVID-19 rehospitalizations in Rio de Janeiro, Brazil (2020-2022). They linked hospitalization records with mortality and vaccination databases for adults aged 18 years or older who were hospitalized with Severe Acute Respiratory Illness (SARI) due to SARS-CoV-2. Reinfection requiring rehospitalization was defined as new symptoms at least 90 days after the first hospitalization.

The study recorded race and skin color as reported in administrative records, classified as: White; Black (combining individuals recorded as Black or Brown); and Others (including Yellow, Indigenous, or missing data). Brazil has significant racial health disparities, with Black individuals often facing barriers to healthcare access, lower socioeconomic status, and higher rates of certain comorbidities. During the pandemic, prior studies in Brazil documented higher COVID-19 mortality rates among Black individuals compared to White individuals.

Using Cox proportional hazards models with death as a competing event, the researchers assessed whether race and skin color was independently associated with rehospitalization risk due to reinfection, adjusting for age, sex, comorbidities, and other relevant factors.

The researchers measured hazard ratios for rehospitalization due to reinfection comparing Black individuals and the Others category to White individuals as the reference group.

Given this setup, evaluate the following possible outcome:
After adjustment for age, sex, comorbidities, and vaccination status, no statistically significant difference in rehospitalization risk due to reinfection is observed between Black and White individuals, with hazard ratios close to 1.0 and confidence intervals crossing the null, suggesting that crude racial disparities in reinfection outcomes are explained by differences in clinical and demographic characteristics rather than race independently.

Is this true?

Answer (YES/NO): NO